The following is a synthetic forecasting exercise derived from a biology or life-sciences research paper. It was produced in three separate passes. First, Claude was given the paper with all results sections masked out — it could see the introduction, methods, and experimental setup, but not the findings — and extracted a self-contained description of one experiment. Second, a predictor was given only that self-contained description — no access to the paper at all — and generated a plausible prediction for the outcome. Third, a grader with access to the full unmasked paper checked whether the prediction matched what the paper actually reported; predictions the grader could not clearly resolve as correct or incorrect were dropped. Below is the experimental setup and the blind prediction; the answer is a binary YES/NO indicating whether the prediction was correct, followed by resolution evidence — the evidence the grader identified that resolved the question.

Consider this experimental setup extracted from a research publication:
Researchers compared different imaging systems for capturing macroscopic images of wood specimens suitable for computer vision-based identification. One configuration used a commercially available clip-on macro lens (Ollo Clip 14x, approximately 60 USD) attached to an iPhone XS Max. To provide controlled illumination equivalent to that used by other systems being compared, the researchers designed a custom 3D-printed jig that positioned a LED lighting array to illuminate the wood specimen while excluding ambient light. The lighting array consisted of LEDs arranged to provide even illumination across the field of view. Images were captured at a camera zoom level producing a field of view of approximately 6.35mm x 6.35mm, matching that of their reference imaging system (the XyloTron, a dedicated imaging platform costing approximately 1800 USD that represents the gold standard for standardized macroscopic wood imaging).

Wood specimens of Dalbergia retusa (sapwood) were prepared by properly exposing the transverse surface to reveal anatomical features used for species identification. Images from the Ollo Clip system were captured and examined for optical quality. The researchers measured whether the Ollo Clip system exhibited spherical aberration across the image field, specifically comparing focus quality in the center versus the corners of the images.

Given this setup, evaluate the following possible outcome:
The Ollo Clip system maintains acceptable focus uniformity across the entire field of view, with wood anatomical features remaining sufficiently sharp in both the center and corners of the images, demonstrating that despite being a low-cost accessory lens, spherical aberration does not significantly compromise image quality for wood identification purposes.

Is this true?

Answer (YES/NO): NO